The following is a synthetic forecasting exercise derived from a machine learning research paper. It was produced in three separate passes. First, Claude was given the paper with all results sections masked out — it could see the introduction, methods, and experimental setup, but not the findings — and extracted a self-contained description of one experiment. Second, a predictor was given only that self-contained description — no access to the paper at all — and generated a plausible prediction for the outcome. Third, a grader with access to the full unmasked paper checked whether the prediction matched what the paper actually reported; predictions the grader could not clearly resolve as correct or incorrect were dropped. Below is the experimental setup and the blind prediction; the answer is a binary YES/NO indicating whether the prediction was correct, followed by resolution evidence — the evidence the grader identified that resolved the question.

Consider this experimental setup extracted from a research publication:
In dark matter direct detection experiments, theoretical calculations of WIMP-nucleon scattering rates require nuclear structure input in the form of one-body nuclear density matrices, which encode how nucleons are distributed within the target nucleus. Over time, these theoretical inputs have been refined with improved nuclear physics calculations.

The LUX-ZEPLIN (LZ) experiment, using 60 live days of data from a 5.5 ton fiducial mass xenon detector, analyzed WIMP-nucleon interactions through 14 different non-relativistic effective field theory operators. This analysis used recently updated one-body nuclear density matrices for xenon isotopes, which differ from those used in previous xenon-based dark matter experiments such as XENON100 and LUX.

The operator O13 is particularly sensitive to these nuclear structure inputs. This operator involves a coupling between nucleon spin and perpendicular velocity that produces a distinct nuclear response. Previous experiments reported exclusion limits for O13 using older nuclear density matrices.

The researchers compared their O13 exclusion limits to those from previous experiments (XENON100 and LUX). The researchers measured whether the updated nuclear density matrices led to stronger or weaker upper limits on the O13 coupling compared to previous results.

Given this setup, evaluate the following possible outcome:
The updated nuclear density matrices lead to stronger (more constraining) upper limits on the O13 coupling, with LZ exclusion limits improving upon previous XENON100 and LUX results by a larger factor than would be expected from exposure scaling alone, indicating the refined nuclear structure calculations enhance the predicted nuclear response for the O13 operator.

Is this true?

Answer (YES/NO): NO